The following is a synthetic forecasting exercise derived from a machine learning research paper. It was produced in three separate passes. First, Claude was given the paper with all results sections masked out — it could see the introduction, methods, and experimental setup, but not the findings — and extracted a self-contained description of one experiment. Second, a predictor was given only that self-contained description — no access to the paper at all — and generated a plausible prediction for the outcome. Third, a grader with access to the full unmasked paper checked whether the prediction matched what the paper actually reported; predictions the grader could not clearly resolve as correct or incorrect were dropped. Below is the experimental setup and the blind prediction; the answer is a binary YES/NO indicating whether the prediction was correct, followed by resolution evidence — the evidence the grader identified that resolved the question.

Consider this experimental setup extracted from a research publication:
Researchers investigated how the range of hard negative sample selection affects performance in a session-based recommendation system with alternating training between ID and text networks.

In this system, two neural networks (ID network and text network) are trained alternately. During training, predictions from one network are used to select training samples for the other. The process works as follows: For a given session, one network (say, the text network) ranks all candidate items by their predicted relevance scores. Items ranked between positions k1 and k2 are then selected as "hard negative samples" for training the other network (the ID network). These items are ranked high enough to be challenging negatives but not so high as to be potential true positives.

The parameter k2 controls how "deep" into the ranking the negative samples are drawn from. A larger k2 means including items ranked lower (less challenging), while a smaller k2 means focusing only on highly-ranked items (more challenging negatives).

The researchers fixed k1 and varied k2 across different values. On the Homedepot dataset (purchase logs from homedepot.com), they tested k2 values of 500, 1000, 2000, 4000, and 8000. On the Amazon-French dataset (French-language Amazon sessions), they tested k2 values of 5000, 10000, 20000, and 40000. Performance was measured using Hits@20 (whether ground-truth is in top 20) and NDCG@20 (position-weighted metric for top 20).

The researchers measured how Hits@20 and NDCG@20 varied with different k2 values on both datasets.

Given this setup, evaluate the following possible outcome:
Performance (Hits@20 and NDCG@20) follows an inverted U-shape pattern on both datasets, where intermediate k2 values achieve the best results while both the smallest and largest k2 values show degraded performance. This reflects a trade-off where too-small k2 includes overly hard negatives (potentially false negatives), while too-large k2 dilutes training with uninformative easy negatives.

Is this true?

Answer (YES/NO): NO